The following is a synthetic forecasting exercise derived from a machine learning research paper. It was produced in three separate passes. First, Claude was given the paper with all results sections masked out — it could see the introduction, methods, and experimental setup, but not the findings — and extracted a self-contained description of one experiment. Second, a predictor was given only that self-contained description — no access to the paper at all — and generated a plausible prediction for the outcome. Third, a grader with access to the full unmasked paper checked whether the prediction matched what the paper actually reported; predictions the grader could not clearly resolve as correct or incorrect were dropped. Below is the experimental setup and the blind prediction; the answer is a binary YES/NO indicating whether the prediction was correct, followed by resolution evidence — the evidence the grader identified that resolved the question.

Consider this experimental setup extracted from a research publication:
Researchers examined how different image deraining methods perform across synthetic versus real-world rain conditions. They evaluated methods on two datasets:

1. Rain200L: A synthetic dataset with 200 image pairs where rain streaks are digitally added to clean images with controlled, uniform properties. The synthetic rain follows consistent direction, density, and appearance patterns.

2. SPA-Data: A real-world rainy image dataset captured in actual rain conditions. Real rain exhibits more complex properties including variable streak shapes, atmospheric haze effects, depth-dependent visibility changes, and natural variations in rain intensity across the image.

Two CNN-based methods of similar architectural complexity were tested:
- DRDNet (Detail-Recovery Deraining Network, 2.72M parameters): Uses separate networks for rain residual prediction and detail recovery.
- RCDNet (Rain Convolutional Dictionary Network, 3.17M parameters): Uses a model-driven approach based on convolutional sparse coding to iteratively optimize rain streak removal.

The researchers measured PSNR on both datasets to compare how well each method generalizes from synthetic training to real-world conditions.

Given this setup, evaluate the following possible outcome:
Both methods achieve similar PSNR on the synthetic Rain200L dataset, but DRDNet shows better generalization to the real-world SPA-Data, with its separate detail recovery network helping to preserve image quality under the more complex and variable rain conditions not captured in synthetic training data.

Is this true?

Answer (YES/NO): NO